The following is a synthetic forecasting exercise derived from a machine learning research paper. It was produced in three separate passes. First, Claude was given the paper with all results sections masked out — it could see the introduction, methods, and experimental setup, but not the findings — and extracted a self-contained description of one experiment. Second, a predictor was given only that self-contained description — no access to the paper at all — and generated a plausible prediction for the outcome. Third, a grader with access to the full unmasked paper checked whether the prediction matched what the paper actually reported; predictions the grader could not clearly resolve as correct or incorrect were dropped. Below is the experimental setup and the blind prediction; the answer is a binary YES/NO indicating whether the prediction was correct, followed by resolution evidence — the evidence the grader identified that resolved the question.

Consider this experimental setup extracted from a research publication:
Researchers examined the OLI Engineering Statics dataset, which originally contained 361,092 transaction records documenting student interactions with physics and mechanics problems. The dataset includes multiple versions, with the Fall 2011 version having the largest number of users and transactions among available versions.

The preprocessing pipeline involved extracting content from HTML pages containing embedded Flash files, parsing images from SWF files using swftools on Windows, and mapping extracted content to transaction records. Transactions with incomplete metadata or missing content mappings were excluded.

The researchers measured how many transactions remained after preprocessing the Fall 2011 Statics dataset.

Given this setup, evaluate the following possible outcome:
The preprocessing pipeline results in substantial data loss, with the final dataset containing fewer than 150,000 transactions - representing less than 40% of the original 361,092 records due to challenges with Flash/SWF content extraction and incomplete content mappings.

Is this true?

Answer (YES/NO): NO